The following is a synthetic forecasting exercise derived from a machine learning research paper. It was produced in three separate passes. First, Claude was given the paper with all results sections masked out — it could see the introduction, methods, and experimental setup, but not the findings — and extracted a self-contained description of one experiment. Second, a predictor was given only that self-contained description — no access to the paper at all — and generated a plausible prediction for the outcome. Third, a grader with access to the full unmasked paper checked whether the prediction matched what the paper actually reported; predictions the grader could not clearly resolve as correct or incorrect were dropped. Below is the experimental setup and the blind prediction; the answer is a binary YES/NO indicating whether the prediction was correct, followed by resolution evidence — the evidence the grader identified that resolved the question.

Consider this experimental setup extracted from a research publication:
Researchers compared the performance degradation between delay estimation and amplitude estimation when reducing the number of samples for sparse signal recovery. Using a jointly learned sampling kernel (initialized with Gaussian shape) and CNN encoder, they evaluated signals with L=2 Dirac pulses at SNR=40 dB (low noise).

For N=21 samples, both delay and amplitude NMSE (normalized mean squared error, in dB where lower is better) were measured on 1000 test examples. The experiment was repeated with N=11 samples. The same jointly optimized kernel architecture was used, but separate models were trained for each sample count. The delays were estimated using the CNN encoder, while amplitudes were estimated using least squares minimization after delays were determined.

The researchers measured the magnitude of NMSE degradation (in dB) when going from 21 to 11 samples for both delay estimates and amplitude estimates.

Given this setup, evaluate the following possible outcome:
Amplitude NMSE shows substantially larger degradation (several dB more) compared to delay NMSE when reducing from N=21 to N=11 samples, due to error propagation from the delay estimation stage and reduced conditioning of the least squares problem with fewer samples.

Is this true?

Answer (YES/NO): NO